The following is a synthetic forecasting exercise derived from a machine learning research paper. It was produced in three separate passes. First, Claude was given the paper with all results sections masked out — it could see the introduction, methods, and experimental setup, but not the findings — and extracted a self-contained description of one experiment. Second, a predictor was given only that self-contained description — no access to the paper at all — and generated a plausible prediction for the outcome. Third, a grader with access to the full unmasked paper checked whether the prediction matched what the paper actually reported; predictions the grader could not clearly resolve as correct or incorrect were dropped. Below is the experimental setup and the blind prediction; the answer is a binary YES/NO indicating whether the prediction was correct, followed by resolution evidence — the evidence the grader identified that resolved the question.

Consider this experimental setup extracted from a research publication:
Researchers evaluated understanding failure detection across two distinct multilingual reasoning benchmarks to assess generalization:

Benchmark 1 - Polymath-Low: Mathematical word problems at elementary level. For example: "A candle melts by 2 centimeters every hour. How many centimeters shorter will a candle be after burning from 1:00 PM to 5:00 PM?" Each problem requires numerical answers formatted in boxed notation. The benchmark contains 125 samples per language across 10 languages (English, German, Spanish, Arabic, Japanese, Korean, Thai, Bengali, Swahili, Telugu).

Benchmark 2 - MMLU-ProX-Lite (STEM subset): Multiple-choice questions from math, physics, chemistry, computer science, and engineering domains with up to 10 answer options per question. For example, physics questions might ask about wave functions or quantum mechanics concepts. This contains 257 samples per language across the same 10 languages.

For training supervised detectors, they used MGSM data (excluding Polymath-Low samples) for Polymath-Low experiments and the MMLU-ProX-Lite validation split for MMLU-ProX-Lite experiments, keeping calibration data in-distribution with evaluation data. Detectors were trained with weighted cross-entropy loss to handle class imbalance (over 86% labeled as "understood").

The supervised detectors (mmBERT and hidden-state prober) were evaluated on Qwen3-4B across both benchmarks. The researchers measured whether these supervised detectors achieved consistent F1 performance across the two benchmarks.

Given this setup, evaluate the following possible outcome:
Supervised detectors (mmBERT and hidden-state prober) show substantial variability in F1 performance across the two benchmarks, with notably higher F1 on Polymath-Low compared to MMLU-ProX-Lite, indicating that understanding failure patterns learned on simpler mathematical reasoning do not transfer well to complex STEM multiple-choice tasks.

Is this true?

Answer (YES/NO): YES